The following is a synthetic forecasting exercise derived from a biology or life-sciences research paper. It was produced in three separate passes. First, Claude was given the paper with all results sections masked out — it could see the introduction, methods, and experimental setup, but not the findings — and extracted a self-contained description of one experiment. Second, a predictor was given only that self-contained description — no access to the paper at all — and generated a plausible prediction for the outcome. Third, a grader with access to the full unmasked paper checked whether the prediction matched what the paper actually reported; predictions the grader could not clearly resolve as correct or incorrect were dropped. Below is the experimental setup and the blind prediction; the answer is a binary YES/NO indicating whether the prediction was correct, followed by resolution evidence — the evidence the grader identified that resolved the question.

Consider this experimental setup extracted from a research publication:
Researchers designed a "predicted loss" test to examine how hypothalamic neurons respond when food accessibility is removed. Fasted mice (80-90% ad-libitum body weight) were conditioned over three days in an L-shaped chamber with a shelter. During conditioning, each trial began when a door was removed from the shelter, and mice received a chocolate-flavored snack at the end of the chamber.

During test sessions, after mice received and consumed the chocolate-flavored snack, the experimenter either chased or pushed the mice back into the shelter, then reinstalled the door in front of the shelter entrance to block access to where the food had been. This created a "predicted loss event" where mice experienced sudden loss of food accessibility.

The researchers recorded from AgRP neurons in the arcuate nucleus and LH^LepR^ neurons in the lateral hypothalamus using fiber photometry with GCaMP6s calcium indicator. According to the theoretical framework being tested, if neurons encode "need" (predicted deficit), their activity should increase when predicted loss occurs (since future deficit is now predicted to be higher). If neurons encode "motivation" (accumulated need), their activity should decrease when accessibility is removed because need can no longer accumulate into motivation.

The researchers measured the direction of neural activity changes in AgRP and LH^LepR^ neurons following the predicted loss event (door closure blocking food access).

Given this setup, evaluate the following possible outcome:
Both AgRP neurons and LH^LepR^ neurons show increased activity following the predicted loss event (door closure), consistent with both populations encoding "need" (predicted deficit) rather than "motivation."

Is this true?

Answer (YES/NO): NO